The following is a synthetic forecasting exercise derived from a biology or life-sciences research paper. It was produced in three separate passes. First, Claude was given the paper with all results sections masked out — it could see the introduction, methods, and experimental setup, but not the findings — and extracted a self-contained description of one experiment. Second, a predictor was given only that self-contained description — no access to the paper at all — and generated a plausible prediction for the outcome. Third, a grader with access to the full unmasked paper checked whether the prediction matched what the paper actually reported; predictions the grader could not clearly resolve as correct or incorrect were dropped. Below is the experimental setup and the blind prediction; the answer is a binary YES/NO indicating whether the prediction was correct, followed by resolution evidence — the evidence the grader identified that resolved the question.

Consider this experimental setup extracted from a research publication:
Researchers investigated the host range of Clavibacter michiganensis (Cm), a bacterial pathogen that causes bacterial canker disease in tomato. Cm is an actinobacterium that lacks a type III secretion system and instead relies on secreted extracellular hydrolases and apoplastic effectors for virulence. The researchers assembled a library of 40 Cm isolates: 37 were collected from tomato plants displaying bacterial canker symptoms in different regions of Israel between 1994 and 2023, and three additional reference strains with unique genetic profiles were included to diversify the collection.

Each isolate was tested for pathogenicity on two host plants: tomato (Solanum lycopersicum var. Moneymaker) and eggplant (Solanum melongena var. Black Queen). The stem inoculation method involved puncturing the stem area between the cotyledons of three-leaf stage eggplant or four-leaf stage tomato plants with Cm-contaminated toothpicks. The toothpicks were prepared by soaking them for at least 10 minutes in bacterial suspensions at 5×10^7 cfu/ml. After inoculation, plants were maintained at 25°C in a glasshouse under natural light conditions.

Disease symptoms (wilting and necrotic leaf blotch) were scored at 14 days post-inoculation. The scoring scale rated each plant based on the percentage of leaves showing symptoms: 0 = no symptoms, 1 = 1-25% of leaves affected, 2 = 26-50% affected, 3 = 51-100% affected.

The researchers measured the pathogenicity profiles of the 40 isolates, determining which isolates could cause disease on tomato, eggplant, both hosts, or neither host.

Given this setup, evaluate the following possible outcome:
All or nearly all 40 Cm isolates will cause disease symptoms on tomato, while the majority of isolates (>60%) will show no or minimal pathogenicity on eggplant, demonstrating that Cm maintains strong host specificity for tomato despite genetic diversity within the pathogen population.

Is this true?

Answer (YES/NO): YES